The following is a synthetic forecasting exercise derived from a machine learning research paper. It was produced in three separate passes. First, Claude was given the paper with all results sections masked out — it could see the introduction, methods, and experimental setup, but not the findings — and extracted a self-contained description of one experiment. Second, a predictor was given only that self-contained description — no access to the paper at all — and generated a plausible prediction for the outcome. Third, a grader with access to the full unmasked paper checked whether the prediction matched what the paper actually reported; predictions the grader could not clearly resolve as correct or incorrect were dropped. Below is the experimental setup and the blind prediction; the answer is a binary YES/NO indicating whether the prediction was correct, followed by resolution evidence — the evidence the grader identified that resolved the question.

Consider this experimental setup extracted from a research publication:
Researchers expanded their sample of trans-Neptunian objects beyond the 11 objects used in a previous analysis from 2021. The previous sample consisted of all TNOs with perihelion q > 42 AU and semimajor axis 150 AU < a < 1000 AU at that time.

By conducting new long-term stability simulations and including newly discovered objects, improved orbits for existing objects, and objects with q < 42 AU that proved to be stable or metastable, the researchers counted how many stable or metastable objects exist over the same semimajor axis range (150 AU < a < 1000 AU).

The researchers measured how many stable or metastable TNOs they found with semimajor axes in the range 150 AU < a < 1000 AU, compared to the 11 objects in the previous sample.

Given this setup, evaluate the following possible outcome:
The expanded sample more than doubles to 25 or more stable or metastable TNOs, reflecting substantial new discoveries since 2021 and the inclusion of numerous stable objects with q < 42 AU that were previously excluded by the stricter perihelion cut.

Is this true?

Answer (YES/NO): NO